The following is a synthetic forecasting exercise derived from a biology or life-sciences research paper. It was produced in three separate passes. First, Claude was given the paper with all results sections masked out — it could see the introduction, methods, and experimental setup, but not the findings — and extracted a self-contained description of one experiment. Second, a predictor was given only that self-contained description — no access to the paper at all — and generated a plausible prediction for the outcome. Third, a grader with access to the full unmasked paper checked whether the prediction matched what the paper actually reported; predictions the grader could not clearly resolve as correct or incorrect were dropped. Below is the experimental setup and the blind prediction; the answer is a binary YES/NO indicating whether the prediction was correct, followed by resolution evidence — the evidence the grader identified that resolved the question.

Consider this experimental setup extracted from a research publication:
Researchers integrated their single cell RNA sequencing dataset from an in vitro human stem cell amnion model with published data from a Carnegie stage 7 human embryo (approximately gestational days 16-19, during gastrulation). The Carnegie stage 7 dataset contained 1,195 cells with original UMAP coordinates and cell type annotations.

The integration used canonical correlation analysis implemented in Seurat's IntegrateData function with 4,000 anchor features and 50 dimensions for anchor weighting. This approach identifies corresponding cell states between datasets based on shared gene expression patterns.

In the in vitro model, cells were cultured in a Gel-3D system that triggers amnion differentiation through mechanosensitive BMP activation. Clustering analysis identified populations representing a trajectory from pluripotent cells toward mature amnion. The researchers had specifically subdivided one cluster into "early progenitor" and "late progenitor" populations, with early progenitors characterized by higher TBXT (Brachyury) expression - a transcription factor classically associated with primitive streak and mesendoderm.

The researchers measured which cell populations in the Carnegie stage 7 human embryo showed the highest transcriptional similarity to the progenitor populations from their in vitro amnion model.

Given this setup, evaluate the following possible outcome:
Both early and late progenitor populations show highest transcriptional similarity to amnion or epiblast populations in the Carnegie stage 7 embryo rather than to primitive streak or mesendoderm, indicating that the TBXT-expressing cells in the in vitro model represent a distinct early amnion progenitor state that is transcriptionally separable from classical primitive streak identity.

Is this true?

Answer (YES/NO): NO